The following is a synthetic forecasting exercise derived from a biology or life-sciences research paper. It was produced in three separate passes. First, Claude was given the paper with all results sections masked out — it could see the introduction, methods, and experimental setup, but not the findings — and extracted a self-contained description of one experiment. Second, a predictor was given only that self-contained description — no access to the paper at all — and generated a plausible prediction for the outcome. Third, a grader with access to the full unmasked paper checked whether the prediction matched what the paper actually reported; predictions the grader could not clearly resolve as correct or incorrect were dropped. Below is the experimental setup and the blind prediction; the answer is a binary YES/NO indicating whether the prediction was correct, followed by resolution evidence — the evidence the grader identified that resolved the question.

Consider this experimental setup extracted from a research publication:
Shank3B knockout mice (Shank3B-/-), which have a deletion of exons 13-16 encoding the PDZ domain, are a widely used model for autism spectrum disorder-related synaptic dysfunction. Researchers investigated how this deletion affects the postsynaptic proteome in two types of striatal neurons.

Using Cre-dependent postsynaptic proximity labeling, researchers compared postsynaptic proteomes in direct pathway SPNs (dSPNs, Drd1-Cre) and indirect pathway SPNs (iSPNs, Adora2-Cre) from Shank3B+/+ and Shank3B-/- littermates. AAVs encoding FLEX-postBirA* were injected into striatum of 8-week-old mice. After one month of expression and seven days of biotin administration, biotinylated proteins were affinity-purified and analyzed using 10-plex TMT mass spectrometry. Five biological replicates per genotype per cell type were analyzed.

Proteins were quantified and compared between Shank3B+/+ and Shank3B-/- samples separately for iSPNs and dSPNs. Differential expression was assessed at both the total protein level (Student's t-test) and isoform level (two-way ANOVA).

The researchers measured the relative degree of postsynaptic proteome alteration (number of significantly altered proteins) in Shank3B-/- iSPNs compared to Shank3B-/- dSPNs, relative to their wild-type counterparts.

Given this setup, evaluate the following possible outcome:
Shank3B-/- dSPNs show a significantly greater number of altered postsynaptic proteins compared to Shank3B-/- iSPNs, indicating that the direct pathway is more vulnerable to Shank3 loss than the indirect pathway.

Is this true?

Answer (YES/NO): NO